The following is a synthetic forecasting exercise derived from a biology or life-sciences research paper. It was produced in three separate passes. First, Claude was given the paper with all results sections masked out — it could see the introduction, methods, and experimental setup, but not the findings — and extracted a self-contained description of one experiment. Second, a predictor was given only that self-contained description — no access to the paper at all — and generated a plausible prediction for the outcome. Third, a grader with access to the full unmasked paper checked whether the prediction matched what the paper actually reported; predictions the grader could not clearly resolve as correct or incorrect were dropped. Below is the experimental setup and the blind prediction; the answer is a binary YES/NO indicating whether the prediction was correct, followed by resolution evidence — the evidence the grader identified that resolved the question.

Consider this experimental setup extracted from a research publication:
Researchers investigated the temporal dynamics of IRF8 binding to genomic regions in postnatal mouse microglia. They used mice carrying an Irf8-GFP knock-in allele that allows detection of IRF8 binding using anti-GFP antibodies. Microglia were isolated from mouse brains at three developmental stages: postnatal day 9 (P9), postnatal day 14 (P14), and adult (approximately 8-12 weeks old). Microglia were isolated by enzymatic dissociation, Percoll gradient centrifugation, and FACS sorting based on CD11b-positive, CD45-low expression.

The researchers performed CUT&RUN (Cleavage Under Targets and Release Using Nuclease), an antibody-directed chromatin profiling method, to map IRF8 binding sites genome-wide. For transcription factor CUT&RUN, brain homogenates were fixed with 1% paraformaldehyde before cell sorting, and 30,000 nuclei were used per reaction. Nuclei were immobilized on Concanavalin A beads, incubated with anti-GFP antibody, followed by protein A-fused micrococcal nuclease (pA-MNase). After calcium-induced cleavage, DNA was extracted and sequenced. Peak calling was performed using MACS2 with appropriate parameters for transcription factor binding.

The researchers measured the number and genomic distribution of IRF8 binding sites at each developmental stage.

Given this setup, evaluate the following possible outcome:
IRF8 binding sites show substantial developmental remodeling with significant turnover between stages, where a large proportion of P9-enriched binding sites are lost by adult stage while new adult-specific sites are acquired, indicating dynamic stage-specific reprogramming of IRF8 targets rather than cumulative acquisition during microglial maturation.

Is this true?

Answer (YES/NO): NO